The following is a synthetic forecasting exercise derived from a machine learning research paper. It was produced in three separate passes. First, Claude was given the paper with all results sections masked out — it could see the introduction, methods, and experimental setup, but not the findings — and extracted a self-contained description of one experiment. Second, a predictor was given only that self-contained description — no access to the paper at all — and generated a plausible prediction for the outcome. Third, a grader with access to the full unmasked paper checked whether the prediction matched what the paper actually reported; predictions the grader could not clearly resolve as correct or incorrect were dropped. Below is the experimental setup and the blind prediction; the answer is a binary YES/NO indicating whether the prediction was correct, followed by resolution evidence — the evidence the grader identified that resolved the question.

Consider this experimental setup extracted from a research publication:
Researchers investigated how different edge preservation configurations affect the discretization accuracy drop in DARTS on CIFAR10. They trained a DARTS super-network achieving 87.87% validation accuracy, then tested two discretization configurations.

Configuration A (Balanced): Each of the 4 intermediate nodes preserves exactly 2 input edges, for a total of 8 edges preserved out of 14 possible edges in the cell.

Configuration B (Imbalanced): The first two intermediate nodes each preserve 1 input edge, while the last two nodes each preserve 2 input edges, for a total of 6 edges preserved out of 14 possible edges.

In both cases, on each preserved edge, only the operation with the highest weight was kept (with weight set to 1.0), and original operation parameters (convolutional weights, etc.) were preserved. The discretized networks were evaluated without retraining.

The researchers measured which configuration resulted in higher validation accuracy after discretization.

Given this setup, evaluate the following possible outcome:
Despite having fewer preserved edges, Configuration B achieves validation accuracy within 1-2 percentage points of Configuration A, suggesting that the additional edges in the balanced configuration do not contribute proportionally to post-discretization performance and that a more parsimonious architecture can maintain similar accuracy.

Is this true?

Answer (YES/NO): NO